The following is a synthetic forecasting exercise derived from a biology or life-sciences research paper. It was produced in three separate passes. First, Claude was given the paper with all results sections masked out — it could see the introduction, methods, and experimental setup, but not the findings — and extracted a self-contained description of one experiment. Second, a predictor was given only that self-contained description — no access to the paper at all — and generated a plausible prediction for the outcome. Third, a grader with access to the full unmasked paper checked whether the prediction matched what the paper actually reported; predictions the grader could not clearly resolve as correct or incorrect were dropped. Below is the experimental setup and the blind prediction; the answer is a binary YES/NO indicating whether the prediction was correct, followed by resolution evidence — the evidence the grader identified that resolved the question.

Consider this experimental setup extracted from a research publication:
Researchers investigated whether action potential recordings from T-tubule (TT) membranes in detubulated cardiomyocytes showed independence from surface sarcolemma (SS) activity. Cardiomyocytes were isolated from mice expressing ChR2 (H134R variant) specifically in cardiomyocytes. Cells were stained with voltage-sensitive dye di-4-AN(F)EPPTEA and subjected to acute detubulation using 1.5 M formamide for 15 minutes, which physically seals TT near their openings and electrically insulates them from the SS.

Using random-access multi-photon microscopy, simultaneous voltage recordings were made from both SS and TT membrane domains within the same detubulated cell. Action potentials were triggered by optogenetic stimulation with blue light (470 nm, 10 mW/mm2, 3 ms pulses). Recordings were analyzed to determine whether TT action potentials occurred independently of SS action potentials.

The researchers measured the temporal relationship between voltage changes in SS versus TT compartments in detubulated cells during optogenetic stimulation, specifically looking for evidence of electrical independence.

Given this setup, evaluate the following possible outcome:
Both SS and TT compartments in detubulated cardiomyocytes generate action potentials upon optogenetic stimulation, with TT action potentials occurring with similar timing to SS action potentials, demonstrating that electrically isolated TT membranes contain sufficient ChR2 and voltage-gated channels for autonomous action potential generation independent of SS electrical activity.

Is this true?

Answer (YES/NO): NO